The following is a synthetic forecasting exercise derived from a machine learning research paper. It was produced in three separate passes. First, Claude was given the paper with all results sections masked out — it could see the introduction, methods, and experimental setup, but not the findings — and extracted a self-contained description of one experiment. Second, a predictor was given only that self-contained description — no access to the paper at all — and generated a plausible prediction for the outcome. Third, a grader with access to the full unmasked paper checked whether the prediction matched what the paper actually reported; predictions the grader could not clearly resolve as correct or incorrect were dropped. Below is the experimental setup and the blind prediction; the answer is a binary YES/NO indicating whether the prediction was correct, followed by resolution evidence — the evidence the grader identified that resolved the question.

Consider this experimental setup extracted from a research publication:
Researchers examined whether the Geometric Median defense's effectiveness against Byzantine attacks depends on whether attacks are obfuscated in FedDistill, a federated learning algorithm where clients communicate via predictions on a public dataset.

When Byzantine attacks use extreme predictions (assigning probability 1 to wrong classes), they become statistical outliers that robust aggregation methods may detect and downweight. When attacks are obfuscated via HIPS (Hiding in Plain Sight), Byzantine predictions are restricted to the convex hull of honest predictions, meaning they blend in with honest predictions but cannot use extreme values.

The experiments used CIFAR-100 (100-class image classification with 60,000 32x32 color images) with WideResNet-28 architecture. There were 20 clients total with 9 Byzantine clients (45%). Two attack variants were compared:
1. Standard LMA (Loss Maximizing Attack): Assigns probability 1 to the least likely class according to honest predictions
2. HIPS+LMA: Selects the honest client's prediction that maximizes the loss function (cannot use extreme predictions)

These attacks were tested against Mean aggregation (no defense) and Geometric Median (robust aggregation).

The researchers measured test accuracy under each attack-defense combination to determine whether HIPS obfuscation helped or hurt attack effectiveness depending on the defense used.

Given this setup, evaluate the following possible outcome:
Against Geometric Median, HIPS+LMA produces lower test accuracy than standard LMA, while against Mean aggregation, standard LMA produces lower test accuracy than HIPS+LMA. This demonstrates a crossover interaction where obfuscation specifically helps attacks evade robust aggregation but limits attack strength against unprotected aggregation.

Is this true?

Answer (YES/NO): YES